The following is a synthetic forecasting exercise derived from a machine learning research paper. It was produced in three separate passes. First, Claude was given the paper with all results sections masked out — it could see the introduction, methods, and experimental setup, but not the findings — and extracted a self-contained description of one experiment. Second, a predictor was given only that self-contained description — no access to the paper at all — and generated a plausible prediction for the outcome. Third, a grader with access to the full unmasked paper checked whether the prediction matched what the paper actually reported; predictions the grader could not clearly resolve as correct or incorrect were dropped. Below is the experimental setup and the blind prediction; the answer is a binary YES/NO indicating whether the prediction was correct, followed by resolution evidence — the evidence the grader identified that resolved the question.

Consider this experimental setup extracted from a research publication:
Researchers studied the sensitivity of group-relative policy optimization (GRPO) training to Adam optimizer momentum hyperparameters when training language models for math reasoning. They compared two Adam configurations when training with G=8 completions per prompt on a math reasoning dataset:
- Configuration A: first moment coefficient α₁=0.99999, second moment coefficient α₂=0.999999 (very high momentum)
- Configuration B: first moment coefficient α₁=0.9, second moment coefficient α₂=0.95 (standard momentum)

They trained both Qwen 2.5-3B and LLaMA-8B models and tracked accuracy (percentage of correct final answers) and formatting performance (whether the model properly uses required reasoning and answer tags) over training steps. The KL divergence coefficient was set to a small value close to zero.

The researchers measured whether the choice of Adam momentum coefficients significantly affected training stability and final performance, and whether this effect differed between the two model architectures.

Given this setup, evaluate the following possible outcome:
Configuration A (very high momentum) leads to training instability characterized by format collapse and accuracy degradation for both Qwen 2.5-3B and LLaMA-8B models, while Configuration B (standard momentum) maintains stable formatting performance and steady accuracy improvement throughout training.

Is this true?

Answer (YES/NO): NO